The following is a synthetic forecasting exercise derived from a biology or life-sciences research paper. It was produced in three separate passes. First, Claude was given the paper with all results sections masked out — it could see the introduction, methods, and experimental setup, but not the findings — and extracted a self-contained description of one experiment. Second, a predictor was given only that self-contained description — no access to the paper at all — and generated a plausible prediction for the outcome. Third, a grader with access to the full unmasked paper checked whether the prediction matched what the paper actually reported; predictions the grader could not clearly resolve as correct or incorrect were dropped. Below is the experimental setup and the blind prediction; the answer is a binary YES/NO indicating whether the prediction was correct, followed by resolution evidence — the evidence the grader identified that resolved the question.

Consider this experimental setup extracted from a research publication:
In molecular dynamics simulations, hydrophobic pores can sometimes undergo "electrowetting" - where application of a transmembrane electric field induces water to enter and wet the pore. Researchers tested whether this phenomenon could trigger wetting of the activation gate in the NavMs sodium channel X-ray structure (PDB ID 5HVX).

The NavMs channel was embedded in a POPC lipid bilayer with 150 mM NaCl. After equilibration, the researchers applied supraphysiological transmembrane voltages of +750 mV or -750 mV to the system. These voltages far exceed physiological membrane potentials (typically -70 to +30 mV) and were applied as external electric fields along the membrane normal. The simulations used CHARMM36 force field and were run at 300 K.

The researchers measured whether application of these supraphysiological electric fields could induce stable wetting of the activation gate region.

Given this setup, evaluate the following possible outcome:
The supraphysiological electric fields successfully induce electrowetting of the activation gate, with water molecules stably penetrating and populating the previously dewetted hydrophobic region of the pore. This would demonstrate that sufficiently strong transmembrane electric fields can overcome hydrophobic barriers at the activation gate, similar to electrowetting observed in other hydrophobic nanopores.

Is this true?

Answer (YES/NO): NO